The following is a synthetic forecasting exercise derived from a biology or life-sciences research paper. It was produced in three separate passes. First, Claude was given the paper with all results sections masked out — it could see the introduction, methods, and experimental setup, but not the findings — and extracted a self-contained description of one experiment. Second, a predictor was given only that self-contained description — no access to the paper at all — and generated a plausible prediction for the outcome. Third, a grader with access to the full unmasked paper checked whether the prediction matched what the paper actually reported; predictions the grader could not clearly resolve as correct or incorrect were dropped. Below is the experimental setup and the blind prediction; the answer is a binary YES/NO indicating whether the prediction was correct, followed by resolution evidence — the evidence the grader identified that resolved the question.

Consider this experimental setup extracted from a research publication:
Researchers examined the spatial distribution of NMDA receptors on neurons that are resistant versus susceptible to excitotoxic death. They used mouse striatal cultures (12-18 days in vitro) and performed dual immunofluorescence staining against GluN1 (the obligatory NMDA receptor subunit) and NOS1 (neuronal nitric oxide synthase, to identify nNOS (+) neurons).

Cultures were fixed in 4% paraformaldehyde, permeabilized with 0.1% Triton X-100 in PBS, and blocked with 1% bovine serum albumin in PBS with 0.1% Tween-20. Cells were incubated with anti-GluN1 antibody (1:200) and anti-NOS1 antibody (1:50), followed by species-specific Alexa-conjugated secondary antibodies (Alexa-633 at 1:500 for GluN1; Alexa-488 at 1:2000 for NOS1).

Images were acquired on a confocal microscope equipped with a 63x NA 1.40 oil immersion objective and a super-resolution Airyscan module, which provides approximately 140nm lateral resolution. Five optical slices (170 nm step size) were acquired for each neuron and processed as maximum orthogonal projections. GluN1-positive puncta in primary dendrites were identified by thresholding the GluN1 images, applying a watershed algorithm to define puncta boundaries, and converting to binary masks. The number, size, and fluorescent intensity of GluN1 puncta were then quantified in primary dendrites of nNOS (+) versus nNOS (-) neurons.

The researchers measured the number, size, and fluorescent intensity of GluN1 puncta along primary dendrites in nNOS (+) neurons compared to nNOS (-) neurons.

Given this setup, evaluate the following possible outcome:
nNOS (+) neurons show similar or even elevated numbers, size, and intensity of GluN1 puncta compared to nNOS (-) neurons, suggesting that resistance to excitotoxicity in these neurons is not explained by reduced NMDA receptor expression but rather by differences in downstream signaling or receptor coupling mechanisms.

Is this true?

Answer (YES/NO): NO